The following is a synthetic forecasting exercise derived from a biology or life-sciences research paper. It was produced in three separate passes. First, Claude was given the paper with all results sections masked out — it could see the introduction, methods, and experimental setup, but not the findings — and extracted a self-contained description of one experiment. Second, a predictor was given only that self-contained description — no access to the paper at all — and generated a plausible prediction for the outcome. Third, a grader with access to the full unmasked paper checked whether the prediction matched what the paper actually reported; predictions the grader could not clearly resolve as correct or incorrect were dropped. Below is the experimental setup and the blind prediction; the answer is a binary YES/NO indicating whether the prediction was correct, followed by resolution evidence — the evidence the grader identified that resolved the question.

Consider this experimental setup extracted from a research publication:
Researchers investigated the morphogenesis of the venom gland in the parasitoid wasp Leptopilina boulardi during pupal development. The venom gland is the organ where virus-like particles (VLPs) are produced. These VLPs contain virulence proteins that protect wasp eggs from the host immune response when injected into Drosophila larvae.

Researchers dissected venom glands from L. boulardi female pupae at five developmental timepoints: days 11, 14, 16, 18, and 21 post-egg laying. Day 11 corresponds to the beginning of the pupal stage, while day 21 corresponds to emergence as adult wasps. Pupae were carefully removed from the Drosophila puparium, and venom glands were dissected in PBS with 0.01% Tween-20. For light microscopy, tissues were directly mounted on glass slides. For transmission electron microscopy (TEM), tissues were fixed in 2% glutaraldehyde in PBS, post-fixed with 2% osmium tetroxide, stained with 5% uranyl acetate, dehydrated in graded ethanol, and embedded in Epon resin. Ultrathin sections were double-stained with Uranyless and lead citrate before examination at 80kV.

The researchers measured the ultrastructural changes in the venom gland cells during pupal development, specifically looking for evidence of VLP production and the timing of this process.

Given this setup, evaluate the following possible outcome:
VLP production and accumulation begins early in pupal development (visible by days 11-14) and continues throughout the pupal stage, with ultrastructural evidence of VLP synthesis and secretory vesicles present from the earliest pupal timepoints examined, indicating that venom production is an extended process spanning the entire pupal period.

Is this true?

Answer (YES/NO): NO